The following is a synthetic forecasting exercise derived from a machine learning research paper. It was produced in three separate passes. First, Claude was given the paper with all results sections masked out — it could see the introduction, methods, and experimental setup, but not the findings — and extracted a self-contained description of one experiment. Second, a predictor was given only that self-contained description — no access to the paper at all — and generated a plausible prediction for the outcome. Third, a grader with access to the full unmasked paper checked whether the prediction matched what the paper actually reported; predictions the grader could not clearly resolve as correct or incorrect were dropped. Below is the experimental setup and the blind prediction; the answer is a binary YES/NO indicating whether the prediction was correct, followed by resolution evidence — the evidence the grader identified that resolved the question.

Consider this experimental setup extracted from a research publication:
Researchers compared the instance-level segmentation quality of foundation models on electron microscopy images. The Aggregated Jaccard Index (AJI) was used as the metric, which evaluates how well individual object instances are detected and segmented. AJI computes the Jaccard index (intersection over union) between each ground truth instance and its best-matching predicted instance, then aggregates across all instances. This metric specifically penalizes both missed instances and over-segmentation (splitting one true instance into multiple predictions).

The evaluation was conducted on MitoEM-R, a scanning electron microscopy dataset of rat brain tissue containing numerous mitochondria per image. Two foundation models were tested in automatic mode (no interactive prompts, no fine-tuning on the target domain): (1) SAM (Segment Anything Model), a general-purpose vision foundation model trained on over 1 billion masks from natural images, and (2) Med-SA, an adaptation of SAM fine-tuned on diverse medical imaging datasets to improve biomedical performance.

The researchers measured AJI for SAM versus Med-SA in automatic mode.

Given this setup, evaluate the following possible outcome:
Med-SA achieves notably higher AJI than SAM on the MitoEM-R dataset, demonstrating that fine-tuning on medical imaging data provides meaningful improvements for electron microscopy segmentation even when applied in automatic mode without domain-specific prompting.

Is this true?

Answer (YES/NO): YES